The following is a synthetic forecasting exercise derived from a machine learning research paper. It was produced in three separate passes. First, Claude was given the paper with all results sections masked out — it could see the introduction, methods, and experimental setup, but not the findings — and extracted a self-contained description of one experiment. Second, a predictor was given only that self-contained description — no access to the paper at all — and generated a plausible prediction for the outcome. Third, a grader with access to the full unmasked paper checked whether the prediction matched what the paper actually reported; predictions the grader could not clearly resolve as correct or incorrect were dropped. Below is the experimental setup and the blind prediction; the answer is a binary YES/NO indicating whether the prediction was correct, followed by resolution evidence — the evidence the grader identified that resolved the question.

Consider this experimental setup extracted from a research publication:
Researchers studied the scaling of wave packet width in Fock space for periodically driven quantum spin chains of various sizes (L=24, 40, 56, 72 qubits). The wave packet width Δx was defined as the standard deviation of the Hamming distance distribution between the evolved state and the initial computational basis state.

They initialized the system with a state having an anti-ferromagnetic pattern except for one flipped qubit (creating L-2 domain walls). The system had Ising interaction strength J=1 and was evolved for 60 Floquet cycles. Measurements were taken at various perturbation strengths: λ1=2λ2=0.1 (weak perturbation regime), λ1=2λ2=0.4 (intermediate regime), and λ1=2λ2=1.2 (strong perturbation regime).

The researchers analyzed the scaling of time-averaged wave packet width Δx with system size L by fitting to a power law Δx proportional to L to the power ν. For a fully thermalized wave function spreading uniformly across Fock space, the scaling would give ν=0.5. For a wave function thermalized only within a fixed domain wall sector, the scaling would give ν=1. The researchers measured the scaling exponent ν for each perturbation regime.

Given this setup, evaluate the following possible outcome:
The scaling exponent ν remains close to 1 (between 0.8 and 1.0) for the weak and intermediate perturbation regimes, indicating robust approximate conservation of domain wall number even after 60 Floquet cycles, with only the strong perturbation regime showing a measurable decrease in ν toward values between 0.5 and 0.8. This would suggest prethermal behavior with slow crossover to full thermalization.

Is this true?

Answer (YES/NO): NO